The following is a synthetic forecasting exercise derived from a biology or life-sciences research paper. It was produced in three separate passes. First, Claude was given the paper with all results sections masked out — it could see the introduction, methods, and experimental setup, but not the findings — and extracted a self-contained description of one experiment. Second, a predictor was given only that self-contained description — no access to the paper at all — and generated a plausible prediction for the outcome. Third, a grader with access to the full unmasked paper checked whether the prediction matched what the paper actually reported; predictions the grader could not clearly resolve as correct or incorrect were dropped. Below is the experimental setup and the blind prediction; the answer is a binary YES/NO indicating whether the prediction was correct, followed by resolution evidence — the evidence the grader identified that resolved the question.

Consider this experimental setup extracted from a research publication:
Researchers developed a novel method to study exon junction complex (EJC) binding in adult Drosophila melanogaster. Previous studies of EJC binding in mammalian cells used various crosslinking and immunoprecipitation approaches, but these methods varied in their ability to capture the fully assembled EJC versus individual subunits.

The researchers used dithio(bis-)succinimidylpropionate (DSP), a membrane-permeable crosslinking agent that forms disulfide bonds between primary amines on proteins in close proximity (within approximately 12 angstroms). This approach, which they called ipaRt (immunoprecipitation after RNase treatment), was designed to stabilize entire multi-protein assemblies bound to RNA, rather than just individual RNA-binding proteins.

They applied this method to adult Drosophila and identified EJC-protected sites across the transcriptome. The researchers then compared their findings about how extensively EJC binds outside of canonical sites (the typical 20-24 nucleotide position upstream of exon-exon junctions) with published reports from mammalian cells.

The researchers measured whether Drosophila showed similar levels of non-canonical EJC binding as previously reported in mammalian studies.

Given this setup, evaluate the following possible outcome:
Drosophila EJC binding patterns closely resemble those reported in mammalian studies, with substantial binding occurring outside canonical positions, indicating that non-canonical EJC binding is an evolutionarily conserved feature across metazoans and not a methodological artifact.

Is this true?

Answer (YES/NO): NO